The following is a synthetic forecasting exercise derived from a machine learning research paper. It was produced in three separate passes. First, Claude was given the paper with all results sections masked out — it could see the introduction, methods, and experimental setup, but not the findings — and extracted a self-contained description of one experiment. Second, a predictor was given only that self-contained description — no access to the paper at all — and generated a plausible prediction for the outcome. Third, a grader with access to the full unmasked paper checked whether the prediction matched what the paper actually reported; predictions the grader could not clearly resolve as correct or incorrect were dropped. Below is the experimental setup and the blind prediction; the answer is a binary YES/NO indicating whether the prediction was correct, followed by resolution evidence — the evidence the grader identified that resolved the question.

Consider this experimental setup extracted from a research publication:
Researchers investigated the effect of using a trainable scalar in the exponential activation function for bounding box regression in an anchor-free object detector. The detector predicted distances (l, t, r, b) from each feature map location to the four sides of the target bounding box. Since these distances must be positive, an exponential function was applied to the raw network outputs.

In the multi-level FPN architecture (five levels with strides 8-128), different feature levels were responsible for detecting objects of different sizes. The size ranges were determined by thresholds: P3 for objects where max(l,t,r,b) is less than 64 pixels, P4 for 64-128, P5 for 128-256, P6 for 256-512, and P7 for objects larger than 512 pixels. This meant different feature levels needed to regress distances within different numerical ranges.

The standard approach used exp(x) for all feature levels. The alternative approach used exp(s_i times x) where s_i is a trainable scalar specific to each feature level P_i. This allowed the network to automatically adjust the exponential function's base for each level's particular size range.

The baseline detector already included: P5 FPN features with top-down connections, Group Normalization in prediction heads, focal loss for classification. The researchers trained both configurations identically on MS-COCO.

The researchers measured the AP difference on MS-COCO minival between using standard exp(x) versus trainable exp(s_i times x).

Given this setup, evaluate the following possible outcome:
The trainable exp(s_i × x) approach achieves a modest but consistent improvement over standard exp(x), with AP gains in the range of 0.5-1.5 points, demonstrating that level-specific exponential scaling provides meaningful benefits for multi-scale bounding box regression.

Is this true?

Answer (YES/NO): NO